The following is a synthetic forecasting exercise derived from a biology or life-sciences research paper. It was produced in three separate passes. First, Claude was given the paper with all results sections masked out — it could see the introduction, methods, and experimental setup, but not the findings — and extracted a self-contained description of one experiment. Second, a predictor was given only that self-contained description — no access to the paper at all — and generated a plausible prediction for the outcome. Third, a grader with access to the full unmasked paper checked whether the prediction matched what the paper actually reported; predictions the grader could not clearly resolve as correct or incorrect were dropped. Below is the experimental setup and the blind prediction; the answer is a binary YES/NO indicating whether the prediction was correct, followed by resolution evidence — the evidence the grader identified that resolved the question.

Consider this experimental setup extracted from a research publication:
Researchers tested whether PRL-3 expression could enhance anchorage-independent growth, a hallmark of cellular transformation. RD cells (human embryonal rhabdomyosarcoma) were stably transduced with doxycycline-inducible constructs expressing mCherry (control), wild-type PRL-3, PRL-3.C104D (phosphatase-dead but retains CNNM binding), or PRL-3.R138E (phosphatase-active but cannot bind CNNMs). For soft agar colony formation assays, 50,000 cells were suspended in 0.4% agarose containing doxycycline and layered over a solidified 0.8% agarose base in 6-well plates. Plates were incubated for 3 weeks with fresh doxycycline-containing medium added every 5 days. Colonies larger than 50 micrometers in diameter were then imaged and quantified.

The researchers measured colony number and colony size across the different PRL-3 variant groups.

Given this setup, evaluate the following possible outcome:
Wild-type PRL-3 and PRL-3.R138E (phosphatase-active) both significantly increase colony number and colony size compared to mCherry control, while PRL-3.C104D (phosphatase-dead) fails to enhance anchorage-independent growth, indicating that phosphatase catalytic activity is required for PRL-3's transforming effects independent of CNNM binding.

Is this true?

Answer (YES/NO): NO